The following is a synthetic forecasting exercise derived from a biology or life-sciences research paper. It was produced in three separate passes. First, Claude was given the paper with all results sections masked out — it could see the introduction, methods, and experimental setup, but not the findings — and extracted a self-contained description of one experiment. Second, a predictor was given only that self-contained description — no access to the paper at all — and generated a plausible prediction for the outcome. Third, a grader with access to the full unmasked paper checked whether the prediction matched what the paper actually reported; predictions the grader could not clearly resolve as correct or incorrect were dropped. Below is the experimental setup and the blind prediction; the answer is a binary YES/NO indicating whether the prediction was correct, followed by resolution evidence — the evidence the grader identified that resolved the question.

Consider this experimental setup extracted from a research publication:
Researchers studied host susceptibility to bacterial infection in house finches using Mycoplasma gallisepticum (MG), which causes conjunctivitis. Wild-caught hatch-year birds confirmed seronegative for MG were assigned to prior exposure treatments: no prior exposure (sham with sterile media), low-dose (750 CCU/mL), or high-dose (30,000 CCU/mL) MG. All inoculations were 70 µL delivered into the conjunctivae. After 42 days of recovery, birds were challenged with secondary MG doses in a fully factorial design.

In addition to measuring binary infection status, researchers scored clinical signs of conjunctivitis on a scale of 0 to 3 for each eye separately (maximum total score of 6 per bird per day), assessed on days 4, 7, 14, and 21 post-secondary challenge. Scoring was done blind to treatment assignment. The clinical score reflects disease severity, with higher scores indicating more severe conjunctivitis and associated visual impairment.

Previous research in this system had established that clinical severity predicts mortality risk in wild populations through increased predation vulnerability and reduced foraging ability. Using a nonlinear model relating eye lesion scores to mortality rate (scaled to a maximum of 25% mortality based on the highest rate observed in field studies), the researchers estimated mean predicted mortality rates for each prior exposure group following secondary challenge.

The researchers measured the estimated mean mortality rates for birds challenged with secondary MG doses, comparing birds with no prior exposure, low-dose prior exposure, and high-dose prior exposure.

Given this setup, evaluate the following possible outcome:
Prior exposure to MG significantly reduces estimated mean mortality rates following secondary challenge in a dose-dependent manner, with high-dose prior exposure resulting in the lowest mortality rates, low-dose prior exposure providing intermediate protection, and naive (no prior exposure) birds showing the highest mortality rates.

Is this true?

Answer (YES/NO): YES